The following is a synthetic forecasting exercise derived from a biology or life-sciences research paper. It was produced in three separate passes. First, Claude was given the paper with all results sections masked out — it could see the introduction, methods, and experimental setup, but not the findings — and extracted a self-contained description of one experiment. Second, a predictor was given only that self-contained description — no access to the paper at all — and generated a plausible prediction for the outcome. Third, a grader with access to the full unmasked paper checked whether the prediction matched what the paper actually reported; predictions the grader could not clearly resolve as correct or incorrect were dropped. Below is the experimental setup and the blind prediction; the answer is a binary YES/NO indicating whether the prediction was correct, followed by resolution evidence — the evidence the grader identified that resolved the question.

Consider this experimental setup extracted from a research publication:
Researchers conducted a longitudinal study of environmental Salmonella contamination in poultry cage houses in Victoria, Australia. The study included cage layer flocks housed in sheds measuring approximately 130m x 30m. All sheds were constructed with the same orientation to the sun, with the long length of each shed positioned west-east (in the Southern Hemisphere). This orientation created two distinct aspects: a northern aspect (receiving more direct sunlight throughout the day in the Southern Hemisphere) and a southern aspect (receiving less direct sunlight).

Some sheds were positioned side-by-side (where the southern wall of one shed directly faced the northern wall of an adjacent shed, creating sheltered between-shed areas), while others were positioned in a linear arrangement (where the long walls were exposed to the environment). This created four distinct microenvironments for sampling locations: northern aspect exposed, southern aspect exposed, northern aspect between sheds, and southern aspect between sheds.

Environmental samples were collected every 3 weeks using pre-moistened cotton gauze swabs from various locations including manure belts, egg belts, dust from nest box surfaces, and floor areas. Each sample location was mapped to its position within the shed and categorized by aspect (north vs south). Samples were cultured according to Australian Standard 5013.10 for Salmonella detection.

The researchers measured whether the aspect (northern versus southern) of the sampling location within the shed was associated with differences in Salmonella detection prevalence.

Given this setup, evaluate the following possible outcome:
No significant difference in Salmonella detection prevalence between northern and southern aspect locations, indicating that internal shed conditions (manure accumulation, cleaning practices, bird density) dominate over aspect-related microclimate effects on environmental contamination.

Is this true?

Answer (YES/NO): NO